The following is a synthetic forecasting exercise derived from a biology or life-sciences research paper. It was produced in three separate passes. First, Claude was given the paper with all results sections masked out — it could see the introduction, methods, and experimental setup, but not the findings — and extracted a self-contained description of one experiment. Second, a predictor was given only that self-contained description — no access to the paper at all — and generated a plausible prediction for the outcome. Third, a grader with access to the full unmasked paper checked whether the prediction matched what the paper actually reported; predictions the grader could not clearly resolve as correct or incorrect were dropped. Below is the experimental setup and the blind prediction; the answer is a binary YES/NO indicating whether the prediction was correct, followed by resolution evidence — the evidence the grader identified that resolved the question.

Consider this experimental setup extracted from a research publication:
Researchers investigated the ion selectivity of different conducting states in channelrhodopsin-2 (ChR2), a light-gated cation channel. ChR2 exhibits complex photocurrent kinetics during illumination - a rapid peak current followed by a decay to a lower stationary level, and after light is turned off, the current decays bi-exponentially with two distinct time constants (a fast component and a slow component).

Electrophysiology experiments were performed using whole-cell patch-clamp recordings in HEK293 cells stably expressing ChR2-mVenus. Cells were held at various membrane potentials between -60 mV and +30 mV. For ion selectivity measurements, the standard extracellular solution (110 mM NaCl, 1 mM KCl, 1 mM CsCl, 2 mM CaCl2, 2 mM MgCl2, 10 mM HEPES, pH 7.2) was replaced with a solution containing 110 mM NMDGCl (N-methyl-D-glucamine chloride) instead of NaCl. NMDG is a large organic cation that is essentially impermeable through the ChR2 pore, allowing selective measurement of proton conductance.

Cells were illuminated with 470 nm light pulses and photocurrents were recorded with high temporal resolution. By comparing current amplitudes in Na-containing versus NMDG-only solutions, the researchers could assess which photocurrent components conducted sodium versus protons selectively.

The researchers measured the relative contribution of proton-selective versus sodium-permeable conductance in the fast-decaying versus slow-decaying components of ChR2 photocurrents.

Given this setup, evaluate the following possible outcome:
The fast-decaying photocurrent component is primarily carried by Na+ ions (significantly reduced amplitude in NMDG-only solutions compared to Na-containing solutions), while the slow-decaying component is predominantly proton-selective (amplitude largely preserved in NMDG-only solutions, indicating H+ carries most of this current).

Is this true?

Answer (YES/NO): NO